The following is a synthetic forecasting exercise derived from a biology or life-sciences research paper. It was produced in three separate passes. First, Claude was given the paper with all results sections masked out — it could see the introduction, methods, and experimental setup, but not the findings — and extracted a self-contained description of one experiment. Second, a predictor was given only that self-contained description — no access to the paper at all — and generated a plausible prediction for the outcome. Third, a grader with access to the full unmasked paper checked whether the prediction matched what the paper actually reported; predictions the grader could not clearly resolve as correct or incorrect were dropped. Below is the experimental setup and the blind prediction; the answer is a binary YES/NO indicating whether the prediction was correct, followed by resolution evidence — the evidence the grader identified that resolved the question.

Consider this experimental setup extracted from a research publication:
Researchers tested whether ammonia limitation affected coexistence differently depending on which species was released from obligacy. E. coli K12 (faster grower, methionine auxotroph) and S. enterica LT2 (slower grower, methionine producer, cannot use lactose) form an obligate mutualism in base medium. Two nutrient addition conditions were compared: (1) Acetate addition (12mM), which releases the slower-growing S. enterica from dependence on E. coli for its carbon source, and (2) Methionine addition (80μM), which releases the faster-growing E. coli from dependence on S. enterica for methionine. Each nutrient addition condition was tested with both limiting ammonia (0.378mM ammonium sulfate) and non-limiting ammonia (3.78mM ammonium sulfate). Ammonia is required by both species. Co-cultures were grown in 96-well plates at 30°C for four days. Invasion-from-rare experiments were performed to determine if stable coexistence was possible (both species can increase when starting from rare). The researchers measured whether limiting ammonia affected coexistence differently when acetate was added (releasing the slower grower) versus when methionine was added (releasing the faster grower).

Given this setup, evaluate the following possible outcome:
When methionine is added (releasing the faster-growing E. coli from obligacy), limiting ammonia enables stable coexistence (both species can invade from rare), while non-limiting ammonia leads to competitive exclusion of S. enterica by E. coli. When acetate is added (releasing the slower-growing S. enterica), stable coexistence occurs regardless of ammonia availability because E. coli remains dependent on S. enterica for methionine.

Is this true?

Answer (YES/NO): NO